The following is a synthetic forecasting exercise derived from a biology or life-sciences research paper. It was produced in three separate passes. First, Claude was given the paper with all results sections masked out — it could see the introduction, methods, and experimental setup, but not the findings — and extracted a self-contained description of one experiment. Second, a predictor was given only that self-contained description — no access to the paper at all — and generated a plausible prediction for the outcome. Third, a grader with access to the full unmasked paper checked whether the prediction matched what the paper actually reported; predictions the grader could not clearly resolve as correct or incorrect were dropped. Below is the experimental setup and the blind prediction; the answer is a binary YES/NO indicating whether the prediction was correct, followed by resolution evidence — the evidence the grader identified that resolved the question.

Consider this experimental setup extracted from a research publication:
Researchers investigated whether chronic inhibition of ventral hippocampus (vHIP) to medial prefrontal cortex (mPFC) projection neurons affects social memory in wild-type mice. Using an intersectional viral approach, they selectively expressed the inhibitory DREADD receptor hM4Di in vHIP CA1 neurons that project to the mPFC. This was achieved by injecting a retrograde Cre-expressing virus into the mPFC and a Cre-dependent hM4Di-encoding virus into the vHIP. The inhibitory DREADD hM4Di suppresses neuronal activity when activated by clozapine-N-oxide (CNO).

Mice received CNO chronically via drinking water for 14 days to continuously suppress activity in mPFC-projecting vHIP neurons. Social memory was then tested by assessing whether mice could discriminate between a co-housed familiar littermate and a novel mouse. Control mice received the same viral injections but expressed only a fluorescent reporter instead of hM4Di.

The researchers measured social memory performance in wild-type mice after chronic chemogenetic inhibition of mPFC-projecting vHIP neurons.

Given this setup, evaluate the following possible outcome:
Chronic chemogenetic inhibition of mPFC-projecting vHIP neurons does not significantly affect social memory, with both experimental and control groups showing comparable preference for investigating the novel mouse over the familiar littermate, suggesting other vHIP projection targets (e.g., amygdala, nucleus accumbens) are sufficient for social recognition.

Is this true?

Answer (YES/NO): NO